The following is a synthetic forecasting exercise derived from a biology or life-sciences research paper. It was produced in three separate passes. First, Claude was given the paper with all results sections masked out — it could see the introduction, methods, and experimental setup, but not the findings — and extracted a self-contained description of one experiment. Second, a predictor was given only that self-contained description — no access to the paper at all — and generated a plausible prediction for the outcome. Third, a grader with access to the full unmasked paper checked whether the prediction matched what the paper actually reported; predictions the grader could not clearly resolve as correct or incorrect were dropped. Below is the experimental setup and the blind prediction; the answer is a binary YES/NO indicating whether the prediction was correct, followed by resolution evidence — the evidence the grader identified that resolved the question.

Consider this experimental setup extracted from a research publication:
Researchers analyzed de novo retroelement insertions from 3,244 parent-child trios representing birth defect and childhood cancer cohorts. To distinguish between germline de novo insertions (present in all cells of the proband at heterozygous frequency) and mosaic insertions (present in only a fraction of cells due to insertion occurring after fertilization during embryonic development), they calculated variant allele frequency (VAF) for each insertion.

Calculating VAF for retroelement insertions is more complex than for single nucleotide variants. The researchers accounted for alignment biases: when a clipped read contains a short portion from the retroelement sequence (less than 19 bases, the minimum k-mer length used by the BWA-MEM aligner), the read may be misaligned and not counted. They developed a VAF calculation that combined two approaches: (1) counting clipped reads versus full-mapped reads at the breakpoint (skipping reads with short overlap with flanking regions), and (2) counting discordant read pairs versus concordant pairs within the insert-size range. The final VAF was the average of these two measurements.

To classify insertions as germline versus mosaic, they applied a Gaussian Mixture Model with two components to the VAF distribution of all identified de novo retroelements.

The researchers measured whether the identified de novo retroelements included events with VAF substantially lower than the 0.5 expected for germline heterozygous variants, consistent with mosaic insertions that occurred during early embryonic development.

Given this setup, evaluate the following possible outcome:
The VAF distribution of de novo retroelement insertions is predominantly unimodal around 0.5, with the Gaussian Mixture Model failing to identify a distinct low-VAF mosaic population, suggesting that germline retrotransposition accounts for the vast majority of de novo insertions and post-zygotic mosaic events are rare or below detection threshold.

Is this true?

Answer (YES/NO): NO